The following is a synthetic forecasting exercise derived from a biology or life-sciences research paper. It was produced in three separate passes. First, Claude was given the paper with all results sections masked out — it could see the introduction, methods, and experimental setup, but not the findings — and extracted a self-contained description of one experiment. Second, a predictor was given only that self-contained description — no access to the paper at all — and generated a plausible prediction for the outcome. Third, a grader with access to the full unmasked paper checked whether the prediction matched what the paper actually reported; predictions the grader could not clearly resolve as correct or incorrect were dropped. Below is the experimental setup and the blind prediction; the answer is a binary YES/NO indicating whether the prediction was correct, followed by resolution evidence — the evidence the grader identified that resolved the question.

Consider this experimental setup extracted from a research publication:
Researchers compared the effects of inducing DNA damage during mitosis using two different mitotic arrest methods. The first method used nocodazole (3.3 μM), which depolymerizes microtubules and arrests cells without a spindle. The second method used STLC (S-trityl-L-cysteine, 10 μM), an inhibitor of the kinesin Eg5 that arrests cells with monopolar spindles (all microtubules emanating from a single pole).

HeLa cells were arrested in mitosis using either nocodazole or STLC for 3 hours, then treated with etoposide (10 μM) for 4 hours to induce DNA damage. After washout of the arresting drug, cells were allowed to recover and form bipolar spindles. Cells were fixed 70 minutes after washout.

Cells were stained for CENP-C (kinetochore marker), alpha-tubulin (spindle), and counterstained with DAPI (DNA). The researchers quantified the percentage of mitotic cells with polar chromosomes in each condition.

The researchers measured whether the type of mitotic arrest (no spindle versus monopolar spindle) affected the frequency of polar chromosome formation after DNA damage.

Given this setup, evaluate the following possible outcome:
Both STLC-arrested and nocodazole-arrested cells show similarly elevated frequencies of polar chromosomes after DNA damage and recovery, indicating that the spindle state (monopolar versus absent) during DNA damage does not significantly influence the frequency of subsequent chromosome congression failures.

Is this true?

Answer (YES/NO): YES